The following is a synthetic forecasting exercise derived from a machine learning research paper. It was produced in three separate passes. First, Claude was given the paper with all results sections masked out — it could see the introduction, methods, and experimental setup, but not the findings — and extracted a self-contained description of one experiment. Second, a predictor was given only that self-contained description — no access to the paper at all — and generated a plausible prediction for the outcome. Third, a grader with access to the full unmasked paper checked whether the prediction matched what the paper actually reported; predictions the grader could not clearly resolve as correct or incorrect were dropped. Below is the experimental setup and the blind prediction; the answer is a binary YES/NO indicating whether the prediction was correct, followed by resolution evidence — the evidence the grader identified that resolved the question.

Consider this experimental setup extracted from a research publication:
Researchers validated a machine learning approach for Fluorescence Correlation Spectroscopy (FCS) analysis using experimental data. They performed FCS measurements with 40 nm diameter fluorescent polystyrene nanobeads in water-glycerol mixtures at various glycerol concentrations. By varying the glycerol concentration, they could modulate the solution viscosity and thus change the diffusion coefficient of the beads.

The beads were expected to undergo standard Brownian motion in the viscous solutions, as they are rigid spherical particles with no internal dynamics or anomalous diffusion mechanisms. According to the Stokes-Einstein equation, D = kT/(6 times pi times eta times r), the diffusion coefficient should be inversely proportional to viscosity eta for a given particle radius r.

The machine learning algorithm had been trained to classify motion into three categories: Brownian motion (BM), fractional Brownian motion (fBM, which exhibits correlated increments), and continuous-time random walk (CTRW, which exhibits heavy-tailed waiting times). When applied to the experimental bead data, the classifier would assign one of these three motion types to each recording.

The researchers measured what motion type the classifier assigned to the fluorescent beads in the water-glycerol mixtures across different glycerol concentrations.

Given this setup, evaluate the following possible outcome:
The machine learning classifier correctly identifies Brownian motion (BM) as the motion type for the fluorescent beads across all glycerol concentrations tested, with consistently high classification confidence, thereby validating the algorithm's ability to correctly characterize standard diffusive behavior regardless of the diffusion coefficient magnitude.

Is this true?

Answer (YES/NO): NO